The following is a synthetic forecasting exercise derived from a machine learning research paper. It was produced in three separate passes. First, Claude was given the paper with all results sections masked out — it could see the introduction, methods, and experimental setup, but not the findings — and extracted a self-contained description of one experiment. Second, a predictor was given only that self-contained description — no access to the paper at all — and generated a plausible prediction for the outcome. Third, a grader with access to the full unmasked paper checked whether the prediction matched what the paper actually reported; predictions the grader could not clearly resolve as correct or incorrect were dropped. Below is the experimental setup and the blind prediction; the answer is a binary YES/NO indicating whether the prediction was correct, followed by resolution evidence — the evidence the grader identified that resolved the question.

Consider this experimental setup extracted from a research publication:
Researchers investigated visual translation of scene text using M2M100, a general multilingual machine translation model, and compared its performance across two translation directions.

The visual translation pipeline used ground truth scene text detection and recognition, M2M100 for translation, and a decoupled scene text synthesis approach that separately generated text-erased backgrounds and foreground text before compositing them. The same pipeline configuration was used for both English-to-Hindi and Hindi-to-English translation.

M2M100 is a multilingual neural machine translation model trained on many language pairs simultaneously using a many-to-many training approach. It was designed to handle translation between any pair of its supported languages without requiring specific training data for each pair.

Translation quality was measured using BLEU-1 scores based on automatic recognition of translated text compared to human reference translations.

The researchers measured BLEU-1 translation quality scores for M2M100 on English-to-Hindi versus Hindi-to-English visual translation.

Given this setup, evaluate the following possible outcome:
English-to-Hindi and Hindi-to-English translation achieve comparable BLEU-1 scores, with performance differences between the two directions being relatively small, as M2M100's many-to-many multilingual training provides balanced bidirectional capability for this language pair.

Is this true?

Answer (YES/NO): NO